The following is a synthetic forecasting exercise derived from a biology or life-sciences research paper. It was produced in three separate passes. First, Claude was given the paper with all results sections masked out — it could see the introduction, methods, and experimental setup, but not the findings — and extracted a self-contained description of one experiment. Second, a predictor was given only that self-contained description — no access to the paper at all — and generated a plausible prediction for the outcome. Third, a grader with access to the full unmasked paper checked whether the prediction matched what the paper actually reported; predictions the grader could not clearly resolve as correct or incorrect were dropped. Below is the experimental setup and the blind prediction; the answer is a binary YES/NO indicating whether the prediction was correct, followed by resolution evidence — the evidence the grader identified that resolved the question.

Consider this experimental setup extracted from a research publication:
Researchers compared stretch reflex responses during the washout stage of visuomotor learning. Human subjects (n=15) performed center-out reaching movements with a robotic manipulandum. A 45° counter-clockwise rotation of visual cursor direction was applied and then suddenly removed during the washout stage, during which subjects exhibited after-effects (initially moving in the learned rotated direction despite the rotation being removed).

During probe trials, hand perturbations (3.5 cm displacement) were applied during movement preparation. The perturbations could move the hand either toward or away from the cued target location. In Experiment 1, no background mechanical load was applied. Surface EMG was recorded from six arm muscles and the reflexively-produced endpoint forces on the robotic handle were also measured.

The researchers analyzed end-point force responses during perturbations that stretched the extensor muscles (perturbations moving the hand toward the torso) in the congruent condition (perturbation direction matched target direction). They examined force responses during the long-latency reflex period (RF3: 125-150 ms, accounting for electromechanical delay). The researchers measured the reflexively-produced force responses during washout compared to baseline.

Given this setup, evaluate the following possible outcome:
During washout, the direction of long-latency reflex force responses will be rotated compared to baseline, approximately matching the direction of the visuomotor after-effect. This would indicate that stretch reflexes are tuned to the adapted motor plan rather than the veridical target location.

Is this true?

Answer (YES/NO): NO